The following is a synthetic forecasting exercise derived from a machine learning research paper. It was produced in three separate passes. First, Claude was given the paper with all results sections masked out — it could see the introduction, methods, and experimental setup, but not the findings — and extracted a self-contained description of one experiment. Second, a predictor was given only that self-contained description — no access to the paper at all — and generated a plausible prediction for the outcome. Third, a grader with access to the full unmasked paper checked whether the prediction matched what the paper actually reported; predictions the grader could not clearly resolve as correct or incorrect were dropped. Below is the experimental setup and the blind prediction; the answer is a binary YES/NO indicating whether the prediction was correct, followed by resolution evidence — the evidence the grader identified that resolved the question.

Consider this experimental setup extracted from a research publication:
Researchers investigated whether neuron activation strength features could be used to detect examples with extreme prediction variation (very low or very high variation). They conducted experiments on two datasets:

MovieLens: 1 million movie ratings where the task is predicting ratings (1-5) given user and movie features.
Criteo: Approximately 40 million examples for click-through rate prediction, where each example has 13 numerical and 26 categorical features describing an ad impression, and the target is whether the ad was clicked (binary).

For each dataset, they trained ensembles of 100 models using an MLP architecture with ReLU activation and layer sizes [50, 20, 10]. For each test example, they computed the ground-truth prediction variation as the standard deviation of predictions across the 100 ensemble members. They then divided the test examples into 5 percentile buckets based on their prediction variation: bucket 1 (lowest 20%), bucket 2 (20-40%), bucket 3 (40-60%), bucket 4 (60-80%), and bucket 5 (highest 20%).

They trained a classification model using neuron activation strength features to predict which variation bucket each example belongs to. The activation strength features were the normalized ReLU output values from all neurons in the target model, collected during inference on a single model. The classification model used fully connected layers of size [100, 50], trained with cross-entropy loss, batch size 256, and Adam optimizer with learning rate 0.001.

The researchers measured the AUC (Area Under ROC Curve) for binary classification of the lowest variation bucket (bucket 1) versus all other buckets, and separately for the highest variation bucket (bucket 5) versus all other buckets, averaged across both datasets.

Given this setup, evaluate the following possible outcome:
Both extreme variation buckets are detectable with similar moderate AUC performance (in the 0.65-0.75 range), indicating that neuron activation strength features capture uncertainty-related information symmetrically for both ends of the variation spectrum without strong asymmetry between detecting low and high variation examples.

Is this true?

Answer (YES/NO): NO